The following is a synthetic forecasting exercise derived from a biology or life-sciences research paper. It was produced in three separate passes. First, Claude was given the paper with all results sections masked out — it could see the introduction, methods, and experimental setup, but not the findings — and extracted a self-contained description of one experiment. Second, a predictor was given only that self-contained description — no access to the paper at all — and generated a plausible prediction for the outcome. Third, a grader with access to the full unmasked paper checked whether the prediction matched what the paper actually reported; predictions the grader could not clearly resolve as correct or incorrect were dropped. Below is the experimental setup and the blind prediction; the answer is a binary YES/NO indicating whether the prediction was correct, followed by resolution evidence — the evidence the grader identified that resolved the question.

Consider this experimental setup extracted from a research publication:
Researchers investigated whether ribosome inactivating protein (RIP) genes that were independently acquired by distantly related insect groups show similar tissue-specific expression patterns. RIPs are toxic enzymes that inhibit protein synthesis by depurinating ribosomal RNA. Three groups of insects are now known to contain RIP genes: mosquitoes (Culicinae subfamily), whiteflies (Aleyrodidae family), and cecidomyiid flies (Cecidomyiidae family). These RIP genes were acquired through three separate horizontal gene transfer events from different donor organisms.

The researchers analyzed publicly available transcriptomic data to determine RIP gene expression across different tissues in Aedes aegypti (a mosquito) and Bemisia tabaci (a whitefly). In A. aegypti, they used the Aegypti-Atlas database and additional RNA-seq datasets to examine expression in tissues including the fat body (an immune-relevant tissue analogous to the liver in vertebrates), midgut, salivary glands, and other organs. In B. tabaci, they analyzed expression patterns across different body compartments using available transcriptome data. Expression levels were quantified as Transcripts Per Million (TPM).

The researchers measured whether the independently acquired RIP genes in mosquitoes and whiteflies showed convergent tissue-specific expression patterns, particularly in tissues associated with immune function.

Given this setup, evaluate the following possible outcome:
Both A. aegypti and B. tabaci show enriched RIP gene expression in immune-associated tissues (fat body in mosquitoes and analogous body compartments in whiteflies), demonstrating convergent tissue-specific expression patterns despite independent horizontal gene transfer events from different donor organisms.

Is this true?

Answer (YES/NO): YES